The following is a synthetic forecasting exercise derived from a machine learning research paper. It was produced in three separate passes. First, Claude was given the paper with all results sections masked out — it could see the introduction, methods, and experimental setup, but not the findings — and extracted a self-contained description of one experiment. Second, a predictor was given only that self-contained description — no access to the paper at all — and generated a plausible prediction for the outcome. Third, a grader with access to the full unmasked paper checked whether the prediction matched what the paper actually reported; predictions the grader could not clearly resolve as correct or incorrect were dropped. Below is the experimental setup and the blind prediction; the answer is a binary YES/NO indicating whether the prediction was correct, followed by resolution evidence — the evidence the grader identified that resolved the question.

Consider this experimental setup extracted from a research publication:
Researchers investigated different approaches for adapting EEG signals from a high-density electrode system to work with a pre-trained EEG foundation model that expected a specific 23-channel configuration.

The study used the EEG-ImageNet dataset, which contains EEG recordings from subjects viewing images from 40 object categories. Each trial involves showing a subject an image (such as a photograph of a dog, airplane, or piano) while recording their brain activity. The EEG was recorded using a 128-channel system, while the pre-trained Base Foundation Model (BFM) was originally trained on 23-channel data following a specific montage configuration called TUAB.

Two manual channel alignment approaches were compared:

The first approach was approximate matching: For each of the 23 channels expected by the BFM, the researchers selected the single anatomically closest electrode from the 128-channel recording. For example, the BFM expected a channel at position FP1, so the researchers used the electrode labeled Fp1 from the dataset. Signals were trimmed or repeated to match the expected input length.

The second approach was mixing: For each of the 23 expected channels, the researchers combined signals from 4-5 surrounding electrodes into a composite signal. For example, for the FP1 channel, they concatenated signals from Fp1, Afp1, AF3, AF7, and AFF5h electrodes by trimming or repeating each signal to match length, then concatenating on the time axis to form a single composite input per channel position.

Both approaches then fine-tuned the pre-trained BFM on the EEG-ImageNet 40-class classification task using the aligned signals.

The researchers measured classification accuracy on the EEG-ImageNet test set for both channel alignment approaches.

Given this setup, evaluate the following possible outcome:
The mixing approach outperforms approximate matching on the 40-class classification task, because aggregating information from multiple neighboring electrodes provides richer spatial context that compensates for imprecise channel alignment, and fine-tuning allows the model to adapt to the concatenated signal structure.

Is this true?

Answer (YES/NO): YES